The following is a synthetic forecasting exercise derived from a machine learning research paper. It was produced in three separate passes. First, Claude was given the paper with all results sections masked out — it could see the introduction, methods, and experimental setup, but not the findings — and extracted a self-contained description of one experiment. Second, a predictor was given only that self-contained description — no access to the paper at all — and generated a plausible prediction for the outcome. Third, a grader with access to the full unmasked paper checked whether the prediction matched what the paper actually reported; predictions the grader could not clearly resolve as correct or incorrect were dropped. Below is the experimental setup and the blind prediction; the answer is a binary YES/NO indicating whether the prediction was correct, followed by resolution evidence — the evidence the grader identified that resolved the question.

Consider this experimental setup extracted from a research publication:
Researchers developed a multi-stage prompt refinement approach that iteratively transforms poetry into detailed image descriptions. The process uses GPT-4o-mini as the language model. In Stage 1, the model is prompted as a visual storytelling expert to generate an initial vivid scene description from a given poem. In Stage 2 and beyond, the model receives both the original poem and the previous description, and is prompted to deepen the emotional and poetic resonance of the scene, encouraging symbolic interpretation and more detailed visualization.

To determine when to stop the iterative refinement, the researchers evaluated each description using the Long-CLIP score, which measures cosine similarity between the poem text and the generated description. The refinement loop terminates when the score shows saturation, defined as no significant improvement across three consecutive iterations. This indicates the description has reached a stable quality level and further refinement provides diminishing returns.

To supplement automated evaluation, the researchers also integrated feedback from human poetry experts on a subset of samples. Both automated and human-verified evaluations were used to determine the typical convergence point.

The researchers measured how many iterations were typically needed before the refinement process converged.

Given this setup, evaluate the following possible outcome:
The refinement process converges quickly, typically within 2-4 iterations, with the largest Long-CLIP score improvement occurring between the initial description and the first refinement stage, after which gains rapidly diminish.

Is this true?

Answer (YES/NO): NO